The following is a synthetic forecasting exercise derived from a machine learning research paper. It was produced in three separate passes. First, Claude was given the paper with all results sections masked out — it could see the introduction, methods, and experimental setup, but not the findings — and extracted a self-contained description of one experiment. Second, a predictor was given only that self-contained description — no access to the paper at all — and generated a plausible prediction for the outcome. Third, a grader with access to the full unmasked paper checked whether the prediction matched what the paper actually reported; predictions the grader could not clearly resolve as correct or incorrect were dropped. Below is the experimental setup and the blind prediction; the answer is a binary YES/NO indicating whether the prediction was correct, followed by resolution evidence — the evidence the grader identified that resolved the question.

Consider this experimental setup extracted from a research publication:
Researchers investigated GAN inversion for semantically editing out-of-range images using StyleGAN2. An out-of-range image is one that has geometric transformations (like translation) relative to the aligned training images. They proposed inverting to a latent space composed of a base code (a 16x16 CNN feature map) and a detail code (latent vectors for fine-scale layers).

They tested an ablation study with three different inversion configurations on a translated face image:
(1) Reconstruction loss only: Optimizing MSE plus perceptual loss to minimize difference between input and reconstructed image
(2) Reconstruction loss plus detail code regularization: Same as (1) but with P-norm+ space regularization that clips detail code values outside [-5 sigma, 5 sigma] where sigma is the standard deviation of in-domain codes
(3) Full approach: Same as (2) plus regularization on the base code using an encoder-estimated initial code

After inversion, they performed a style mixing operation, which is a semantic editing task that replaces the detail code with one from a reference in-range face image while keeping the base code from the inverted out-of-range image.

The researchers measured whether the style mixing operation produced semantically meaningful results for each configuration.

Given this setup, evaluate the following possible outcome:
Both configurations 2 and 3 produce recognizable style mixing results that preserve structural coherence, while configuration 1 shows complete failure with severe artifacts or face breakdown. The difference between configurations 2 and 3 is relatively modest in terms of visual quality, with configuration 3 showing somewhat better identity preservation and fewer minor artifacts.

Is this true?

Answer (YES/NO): NO